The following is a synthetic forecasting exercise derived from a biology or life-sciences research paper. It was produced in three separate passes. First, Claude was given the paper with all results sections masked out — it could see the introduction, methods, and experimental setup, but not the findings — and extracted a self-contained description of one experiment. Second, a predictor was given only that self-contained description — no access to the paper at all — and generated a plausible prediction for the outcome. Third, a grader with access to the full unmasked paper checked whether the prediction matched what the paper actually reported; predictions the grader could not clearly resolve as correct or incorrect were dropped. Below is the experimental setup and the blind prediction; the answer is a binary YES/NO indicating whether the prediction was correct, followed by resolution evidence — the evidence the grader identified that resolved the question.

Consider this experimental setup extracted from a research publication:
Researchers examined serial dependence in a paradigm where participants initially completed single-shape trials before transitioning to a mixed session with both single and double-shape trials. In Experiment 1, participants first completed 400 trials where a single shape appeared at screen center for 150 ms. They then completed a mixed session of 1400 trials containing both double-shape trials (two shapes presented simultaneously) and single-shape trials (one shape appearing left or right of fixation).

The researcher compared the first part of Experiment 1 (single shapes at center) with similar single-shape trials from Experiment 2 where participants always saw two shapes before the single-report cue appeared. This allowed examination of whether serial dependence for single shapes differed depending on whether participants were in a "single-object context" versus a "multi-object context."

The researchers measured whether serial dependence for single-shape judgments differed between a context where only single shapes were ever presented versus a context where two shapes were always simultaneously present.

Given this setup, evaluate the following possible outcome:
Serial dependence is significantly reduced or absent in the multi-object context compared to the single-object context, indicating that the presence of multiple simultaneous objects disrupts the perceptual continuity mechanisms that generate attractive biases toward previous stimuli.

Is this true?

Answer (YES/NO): NO